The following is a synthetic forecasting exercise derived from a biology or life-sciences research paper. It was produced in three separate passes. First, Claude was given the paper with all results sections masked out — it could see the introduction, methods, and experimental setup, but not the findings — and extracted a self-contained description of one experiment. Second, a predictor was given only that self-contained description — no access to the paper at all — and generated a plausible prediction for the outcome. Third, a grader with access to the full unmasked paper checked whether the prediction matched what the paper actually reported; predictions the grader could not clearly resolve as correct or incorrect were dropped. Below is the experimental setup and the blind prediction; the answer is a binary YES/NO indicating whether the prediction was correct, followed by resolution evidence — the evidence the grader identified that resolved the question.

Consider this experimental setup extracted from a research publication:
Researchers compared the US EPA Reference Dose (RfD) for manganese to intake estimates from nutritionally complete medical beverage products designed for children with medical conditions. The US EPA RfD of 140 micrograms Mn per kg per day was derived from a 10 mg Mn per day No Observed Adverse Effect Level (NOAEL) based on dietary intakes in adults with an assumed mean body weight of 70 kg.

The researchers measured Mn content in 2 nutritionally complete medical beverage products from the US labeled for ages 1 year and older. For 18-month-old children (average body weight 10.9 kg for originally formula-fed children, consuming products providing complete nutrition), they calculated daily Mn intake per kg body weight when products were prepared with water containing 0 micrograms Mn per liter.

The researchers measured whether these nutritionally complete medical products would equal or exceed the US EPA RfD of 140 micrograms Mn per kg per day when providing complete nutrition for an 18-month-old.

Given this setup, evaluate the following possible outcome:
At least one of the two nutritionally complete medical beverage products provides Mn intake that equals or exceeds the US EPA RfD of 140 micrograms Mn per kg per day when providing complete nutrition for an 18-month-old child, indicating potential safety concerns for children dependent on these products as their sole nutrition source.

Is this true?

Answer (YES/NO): YES